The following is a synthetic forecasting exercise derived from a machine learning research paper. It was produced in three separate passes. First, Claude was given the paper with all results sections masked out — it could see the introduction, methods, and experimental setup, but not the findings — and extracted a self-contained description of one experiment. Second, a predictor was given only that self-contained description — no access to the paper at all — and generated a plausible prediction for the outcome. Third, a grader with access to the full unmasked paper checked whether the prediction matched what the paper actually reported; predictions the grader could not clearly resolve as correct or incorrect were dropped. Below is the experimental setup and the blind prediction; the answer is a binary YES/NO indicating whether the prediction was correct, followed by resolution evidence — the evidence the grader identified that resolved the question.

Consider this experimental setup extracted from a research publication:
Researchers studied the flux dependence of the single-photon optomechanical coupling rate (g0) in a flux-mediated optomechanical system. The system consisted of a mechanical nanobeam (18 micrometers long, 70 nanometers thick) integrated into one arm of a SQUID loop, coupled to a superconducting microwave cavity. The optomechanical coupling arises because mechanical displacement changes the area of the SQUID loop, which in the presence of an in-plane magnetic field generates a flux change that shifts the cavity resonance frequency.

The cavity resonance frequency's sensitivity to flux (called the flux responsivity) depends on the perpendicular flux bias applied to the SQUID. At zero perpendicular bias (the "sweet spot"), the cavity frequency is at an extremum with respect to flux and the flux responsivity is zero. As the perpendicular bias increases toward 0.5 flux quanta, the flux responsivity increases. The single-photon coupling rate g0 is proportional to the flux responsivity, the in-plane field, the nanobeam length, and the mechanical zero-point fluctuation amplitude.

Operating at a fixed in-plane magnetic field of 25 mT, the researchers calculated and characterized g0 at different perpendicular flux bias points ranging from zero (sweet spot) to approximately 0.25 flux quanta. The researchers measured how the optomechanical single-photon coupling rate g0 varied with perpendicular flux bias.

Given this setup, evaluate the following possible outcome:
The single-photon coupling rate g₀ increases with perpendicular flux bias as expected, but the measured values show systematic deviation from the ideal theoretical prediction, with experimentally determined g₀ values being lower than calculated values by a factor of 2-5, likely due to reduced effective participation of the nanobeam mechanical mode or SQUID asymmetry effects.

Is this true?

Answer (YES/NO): NO